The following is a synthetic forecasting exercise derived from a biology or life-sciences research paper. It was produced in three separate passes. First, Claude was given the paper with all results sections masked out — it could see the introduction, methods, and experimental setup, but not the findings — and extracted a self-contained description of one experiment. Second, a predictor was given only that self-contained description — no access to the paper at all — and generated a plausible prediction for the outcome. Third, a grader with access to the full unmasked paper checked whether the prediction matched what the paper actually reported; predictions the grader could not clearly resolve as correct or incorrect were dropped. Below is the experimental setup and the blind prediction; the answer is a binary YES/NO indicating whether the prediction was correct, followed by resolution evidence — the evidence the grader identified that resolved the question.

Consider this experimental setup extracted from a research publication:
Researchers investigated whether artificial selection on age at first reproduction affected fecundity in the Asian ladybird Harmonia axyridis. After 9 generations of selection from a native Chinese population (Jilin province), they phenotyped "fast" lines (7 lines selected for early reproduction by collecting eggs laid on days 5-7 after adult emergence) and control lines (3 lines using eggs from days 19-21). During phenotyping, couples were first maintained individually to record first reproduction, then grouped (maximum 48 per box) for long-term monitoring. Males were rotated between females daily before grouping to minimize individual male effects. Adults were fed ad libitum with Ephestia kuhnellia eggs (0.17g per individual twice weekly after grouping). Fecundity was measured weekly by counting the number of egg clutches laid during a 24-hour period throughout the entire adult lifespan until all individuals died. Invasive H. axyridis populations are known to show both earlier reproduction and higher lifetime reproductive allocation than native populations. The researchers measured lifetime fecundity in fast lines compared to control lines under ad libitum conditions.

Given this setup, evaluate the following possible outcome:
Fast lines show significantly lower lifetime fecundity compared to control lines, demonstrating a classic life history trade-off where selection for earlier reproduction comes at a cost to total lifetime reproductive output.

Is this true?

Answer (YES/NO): YES